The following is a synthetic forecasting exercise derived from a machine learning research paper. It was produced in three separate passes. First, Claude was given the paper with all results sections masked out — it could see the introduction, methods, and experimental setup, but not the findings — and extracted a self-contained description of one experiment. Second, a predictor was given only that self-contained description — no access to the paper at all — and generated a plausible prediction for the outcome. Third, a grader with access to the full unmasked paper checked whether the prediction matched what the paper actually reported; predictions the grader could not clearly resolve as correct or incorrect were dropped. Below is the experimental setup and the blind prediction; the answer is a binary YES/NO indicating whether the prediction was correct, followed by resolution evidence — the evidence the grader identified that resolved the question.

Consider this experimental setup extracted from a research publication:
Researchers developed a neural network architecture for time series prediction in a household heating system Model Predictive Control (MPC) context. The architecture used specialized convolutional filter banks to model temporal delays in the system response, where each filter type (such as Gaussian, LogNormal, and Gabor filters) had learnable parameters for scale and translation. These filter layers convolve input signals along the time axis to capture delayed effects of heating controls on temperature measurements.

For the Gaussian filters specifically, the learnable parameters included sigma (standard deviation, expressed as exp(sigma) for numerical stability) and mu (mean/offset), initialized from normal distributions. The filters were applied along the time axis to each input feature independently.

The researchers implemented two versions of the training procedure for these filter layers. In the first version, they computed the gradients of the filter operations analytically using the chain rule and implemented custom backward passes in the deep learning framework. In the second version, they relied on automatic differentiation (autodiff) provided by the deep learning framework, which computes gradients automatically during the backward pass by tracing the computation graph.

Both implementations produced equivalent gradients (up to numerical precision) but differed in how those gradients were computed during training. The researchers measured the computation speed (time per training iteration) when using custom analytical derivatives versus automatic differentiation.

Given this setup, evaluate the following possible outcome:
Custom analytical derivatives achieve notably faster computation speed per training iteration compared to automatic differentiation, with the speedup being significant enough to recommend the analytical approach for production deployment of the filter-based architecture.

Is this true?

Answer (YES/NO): NO